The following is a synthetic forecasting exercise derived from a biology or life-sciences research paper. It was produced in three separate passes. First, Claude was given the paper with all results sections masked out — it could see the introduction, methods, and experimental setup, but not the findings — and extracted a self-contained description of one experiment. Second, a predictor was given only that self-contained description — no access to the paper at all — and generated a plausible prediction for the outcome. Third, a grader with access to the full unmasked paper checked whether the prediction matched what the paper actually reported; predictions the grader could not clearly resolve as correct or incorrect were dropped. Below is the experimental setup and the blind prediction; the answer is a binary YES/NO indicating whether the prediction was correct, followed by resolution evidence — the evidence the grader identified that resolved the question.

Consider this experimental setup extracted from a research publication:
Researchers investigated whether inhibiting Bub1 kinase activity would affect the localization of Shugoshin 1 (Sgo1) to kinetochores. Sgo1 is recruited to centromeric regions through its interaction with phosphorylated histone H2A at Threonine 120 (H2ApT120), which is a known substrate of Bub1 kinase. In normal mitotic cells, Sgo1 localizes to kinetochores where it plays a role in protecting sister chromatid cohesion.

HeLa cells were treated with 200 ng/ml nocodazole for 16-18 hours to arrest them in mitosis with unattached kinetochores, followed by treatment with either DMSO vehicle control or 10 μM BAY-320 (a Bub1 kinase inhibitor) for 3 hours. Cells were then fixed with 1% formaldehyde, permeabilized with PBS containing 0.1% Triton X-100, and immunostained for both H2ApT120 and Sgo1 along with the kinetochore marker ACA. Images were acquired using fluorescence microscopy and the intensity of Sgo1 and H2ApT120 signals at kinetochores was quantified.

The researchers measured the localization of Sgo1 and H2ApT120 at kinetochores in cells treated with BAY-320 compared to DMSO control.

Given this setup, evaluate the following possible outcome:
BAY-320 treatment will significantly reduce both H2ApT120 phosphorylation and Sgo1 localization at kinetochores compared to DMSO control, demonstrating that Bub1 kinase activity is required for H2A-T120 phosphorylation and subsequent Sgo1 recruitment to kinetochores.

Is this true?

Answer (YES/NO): YES